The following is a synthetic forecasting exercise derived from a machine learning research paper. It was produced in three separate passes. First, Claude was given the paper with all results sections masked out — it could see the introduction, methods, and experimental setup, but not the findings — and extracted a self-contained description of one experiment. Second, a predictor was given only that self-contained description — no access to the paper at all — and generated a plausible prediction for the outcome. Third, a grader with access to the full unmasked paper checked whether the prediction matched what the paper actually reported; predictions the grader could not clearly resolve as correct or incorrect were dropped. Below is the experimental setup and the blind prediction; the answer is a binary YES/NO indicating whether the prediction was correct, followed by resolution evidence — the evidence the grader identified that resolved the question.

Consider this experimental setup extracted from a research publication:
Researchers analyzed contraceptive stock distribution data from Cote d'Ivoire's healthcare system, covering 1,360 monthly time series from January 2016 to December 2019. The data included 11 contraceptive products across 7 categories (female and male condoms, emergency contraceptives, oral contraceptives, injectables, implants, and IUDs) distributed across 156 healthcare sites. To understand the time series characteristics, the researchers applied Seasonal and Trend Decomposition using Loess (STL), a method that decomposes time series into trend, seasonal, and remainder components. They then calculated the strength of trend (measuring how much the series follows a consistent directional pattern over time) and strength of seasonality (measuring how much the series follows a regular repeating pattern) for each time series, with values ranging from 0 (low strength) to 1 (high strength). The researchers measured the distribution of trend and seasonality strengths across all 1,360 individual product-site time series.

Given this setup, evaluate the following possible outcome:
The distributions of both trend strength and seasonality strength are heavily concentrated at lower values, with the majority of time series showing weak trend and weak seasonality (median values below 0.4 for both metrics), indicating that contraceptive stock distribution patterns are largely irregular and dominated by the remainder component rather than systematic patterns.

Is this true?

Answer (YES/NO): NO